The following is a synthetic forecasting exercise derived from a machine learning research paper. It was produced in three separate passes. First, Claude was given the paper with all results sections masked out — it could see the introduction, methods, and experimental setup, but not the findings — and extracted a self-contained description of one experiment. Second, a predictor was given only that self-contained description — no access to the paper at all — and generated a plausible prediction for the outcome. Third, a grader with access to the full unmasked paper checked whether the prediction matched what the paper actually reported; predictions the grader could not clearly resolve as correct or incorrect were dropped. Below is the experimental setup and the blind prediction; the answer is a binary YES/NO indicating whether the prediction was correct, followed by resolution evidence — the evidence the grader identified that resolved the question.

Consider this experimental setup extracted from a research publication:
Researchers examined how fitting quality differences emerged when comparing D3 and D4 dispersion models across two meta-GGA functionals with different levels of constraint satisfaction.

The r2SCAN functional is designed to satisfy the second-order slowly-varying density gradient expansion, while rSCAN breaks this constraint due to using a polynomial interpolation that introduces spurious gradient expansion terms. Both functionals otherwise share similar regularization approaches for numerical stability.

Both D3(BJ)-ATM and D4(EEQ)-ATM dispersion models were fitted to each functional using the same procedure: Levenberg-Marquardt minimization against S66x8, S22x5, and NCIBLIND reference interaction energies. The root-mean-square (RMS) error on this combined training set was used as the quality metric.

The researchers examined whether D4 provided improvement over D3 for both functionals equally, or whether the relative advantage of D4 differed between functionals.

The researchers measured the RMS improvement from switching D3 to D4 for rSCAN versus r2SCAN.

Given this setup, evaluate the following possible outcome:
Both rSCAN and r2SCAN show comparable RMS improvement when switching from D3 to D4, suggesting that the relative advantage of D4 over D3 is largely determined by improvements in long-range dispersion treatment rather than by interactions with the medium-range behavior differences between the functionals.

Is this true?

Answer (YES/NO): YES